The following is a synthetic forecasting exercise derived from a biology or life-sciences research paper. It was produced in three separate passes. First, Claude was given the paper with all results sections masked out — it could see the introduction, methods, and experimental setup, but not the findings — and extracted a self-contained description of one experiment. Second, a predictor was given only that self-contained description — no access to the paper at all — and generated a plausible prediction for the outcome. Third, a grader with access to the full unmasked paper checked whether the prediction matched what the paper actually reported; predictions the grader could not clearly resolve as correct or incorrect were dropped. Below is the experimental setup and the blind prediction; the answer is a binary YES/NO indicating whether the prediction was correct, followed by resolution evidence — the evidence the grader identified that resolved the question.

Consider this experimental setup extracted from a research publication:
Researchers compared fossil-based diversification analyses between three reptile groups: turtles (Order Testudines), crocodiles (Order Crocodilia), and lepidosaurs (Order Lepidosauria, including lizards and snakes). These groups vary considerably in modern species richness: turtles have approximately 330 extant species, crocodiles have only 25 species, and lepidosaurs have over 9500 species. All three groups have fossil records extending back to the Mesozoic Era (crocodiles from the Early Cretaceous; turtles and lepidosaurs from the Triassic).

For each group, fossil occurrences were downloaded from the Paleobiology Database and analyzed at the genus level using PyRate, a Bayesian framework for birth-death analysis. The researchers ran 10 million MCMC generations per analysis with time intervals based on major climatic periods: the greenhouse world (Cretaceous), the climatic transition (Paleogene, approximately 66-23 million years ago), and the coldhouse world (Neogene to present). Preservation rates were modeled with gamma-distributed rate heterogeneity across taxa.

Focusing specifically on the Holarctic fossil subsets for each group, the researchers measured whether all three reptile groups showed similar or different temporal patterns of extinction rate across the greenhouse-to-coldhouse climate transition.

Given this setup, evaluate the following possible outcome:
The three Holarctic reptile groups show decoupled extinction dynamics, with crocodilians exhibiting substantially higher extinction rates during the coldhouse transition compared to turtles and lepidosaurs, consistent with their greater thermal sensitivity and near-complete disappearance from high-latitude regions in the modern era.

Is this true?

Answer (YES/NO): NO